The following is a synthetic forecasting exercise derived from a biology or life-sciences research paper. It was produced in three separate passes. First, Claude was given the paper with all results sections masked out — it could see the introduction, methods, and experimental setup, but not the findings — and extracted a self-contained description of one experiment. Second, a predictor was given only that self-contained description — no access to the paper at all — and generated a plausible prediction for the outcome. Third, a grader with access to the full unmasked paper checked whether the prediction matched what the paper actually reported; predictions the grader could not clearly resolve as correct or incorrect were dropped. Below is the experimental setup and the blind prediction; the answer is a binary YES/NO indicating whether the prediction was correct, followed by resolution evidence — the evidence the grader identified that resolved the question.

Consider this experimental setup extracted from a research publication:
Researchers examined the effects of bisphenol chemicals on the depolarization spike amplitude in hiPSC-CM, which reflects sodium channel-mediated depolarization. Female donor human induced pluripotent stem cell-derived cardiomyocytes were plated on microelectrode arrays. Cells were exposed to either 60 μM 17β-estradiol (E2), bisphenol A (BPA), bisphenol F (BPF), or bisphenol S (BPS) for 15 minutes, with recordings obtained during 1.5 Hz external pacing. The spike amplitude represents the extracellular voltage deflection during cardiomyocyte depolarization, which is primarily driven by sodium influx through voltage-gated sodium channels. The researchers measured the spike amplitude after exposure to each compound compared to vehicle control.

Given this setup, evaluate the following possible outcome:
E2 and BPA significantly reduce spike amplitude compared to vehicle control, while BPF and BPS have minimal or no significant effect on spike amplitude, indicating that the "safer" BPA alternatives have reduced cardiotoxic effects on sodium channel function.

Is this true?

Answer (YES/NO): NO